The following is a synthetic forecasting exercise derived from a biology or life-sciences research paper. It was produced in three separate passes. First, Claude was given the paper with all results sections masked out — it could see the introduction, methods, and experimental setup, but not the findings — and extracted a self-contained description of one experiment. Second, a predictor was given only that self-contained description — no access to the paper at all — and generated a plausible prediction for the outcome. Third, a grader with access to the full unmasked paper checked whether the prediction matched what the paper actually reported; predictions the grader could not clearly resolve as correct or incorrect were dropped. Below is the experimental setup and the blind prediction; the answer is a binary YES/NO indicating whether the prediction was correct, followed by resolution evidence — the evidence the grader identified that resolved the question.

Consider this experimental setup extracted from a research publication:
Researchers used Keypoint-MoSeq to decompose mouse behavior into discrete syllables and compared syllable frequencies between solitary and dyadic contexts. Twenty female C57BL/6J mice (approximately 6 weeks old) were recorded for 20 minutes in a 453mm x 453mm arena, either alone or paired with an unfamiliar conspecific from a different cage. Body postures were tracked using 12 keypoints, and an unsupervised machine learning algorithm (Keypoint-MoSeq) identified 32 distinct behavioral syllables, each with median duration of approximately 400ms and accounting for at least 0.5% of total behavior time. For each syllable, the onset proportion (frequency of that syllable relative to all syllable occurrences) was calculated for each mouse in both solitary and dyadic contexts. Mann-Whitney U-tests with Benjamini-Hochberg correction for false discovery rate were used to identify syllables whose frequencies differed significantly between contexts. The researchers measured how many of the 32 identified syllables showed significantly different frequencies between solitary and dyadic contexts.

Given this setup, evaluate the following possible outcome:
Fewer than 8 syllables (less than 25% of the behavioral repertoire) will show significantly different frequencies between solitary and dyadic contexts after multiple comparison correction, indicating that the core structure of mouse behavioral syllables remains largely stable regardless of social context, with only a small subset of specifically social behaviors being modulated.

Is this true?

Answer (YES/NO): NO